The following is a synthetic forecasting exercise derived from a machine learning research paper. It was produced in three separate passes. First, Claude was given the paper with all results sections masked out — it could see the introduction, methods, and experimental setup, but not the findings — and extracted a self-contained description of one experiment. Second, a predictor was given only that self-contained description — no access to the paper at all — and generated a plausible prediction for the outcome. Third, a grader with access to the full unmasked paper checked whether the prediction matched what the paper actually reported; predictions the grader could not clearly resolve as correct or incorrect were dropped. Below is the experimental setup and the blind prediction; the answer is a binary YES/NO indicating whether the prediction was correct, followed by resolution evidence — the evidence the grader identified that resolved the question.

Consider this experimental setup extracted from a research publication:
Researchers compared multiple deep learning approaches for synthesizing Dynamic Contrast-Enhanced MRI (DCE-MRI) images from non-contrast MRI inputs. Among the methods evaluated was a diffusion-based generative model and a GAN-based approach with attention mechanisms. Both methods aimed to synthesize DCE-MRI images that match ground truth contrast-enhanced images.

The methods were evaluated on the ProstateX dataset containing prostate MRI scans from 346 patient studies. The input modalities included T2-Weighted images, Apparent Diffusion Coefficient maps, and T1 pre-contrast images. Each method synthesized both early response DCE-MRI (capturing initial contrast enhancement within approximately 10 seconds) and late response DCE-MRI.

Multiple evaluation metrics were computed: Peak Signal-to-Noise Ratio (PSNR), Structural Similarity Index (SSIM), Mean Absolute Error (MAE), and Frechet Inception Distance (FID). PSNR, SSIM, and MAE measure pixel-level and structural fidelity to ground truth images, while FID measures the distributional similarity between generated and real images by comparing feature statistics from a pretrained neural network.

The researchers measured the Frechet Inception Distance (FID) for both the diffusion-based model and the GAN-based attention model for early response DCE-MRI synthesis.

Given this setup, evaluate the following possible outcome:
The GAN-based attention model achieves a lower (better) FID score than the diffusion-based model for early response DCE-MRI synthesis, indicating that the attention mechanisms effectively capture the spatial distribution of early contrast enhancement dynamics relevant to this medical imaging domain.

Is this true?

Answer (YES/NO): NO